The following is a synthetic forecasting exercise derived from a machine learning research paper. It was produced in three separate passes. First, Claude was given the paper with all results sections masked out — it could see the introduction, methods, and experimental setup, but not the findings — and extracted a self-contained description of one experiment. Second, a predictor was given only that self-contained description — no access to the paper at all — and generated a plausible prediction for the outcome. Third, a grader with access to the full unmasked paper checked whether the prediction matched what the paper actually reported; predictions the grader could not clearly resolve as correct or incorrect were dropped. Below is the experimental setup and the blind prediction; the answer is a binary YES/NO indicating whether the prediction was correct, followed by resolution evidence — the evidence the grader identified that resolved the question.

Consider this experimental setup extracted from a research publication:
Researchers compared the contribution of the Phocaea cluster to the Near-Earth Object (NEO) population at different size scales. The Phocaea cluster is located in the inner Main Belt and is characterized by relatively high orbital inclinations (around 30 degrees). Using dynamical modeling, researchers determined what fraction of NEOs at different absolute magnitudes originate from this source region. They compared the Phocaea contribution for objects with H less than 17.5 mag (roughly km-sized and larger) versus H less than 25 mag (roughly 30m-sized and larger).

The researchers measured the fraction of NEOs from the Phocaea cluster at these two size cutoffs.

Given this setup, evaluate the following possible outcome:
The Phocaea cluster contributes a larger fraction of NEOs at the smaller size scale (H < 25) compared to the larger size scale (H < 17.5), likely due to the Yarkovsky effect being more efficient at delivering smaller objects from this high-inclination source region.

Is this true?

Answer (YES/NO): NO